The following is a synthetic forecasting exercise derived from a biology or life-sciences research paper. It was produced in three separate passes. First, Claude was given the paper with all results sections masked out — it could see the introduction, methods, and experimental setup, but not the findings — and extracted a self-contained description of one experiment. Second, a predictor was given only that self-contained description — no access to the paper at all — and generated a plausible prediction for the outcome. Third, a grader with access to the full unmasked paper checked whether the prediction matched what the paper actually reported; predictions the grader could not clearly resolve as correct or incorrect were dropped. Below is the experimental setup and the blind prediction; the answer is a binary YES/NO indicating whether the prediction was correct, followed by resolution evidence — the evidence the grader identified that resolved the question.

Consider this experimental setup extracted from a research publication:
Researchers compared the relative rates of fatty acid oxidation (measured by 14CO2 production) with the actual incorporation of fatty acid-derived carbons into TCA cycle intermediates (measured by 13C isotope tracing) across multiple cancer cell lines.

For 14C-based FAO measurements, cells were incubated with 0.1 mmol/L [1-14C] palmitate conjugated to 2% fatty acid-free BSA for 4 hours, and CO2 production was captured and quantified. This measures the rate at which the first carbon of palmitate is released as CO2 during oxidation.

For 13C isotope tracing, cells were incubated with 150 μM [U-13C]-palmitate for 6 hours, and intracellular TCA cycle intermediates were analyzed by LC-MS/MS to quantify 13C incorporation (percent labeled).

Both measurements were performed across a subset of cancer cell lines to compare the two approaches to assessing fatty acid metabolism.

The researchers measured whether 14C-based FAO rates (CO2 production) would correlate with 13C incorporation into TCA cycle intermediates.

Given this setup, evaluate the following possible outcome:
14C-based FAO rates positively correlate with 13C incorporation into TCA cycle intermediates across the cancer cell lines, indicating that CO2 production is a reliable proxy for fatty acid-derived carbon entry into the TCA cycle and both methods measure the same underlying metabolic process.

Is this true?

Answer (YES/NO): NO